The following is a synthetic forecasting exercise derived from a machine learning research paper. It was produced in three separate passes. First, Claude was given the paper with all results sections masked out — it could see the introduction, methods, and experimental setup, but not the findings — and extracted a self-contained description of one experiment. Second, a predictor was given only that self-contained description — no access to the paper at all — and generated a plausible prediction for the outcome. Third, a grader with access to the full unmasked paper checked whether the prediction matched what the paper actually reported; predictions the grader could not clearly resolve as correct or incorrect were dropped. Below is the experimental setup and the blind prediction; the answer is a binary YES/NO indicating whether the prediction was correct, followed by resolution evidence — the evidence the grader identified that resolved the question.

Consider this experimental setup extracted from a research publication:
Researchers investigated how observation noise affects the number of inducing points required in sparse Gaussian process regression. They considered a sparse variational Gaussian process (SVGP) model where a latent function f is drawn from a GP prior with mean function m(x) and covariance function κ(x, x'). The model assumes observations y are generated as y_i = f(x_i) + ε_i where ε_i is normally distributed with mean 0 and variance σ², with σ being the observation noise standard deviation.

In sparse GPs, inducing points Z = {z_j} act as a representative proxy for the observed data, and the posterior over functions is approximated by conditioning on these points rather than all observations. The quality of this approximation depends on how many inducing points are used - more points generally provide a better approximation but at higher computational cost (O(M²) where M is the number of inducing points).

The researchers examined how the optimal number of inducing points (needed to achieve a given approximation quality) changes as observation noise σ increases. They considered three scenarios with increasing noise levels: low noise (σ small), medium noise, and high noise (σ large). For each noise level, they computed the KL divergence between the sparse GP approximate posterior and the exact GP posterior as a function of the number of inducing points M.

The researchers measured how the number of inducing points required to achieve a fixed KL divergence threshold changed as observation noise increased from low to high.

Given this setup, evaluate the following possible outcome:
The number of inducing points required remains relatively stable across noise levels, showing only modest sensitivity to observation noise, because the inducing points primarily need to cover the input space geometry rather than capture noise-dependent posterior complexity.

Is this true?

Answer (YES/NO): NO